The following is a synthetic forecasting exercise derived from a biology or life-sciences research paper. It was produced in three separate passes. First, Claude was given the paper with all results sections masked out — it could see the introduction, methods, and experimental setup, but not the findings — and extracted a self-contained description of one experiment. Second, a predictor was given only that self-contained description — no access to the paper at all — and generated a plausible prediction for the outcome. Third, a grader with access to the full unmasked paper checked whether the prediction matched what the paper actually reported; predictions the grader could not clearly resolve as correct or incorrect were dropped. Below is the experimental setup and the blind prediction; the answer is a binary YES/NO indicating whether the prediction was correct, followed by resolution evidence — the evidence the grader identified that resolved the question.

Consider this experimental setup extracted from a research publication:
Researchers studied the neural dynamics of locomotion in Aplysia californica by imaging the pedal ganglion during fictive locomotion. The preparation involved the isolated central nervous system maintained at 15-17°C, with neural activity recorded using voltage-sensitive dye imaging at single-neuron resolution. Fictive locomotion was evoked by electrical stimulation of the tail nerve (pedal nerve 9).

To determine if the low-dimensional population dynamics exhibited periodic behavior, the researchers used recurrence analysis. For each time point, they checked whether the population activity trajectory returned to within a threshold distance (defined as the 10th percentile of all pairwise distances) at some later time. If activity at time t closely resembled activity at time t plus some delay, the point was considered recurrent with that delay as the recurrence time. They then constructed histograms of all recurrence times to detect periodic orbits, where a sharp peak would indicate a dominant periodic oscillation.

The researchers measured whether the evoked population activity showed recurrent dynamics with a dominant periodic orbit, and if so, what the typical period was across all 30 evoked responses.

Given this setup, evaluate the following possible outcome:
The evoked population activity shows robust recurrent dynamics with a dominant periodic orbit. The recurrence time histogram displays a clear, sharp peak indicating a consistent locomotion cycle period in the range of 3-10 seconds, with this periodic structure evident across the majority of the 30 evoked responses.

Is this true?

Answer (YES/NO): NO